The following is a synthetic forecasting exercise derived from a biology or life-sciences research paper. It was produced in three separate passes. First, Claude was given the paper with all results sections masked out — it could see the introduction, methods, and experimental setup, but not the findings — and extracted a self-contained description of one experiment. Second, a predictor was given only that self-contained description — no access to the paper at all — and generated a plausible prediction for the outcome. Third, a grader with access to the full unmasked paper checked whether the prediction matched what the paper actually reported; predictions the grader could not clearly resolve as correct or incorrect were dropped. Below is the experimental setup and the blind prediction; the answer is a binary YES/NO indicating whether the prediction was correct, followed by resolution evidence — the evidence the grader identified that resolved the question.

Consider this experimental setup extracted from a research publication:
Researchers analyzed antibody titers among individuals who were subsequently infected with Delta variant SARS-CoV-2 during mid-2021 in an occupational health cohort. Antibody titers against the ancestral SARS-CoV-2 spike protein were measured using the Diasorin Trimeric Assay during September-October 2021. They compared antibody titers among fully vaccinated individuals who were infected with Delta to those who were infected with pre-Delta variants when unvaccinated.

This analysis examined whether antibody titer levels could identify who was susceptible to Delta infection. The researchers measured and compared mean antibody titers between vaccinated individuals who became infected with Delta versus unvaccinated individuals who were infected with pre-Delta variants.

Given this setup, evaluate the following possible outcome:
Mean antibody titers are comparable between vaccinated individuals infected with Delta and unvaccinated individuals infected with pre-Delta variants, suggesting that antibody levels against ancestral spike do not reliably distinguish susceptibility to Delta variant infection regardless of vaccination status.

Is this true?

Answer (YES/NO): NO